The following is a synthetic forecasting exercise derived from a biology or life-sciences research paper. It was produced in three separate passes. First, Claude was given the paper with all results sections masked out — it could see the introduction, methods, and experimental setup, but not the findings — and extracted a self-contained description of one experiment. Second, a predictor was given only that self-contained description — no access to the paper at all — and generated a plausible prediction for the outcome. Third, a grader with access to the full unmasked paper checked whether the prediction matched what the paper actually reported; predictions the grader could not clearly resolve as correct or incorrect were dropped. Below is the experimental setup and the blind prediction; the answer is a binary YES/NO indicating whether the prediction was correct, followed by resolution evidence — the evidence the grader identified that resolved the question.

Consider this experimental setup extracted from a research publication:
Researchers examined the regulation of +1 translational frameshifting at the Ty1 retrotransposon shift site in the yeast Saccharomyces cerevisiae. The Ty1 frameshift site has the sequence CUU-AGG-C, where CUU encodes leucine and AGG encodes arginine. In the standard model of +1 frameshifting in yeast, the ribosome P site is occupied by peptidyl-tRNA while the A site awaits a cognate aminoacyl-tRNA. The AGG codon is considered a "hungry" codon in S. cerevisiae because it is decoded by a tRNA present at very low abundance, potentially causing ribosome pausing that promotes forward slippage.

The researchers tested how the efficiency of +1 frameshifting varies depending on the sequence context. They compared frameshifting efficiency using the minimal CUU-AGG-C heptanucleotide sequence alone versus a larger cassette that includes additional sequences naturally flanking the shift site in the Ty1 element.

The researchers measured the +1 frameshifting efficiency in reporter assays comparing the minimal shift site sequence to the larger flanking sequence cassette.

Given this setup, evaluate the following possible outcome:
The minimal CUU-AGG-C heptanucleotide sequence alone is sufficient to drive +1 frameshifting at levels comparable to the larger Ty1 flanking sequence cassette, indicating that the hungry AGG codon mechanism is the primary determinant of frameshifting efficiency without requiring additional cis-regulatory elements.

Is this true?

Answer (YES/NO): NO